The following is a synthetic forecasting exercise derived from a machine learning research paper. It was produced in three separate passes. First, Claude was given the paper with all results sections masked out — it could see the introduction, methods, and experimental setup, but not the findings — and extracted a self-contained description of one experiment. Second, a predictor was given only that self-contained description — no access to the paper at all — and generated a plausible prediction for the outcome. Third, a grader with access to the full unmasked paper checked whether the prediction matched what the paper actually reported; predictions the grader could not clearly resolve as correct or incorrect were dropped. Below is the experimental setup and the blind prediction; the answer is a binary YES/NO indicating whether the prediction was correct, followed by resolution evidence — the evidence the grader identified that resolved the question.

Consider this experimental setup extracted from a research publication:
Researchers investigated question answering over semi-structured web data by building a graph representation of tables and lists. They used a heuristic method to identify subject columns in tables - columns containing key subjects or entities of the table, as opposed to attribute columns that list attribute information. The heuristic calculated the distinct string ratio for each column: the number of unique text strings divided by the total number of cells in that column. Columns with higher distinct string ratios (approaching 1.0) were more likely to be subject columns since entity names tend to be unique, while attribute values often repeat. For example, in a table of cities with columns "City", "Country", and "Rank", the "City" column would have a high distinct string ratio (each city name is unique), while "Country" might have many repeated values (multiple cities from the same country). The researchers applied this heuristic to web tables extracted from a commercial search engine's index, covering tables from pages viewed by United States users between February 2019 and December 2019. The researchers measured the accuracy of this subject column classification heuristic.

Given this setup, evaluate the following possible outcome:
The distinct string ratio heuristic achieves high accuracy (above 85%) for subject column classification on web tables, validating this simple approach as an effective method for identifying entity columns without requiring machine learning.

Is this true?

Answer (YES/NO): YES